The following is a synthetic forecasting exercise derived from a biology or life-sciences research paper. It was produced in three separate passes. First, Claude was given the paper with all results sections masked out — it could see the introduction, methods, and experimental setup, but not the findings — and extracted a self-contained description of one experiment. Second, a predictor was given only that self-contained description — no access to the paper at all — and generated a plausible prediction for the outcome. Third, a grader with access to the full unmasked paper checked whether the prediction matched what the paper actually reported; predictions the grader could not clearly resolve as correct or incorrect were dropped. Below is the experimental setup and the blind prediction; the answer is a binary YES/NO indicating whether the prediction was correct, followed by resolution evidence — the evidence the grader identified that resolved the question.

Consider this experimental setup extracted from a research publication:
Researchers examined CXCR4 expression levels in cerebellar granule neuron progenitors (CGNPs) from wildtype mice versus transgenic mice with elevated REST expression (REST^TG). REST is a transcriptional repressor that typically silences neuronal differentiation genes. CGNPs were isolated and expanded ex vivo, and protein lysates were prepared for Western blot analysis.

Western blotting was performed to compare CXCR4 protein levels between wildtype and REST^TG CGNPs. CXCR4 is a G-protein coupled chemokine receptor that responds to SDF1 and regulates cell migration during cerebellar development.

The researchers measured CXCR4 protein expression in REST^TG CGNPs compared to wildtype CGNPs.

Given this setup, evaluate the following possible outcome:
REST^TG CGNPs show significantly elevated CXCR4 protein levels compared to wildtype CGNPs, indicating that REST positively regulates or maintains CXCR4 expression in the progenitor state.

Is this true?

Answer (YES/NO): YES